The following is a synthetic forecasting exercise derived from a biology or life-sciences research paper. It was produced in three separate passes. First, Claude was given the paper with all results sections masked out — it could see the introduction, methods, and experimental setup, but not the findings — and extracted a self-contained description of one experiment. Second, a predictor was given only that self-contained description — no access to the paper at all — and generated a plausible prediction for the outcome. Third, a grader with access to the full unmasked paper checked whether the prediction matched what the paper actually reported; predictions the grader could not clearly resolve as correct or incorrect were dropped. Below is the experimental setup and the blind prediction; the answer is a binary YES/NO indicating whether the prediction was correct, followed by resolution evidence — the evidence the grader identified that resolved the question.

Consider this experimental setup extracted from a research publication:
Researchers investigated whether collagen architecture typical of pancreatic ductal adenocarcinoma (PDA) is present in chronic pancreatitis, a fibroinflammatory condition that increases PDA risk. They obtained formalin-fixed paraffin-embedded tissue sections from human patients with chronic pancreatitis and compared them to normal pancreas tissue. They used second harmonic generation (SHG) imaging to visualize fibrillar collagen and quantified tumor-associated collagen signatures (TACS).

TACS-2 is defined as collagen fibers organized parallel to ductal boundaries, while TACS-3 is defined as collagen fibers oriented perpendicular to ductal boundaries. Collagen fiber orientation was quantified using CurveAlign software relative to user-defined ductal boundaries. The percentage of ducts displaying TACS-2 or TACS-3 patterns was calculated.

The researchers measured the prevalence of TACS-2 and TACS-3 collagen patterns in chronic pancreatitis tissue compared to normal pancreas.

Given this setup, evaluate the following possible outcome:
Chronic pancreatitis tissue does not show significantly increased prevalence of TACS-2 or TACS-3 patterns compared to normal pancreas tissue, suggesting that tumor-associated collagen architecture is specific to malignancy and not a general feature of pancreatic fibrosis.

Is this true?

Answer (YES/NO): NO